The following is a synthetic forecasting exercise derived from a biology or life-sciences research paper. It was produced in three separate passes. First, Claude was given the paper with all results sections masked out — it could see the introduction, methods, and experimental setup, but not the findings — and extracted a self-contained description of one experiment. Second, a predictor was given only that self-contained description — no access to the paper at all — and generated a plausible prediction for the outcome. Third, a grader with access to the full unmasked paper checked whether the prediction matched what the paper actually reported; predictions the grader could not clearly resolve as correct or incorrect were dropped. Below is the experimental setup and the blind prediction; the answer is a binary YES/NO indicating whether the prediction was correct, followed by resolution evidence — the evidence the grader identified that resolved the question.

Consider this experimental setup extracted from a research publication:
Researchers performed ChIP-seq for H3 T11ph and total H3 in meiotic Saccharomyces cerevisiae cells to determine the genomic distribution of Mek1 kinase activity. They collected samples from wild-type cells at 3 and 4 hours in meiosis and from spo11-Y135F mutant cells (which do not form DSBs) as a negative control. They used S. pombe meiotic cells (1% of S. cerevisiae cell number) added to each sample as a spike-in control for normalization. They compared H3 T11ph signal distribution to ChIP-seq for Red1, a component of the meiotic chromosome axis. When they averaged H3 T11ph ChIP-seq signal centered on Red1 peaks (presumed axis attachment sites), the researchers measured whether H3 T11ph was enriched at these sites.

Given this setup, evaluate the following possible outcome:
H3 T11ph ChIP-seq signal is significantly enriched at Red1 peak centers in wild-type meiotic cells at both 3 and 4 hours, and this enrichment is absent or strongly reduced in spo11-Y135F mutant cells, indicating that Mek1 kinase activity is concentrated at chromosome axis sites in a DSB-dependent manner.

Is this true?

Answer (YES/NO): YES